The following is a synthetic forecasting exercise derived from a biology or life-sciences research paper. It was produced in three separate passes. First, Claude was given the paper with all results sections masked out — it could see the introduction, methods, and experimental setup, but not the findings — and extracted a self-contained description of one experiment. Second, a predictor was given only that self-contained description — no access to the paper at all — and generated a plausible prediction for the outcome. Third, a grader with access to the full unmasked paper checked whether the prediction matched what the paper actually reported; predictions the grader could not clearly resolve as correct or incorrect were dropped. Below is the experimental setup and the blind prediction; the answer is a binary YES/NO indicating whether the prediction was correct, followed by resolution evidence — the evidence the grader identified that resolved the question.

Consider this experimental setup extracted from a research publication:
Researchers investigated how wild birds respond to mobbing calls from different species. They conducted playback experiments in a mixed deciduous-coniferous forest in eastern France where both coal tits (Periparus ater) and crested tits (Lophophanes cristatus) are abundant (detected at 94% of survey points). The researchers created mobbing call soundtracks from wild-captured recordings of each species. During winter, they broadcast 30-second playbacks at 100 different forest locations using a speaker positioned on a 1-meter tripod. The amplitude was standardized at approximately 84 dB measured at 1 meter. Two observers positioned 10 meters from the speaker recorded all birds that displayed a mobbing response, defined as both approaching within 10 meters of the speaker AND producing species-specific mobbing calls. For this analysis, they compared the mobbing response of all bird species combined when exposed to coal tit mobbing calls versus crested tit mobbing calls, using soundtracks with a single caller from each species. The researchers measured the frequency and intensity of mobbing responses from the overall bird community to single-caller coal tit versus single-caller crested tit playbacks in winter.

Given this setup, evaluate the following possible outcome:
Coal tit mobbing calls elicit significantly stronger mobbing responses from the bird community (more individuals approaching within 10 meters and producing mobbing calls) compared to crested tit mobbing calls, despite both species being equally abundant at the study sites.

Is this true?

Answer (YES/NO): YES